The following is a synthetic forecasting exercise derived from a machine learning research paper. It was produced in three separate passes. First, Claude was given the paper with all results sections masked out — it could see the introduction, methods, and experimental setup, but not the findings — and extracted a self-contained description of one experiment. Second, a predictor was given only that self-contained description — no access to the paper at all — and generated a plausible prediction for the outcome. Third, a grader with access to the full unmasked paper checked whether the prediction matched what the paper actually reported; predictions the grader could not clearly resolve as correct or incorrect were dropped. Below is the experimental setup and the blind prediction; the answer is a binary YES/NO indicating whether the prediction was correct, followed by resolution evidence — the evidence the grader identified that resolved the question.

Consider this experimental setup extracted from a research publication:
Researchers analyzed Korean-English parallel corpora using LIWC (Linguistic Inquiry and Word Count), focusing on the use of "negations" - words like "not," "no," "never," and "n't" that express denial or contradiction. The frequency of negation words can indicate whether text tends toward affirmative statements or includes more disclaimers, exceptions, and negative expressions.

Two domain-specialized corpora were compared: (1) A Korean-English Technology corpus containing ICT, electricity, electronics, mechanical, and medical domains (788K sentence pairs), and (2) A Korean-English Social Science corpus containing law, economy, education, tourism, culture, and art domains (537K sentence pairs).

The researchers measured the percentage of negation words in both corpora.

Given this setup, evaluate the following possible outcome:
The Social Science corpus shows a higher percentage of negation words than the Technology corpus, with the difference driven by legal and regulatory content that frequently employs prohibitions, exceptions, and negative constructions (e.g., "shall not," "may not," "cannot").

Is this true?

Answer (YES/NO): NO